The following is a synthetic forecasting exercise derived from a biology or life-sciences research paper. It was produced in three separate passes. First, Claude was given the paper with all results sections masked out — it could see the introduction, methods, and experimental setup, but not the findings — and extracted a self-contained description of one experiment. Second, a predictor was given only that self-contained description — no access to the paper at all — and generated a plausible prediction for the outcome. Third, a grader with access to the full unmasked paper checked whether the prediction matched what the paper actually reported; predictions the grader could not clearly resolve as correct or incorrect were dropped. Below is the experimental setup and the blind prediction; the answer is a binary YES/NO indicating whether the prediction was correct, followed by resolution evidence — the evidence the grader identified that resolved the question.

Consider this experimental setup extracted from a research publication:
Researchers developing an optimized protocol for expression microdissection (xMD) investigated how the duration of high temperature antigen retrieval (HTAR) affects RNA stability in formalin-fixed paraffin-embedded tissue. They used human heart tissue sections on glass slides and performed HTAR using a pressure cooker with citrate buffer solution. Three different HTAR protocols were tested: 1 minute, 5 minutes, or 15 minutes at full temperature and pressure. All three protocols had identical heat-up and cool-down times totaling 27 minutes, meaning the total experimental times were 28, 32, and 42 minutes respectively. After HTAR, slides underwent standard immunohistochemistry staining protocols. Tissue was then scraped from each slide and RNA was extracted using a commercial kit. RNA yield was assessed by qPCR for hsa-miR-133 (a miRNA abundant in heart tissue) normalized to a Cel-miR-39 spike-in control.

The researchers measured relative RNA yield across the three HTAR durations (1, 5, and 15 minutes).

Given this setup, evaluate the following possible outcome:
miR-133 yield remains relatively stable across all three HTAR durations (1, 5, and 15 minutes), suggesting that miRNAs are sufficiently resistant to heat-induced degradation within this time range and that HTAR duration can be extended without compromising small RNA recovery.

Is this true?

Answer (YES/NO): NO